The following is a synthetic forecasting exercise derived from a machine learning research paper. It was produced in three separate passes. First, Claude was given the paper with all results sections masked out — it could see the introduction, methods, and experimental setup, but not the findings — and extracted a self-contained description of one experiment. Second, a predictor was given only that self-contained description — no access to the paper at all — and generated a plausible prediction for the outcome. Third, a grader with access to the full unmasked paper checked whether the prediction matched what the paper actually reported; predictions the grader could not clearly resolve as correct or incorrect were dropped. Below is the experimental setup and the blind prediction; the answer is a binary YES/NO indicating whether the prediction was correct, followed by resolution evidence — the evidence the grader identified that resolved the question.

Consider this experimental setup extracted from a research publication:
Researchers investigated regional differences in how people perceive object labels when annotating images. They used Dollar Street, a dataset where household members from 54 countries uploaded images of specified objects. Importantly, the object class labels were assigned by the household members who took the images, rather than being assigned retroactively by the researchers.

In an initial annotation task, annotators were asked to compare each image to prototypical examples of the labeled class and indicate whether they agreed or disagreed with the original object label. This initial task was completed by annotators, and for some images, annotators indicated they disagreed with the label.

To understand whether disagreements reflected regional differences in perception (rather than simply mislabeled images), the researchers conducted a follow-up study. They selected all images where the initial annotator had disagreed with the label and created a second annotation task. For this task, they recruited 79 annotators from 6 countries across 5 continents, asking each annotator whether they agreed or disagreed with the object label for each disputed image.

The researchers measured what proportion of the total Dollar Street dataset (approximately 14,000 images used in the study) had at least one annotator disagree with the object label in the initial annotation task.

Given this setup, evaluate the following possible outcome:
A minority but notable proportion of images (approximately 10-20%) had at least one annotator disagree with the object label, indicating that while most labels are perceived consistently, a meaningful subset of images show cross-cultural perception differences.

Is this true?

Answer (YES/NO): YES